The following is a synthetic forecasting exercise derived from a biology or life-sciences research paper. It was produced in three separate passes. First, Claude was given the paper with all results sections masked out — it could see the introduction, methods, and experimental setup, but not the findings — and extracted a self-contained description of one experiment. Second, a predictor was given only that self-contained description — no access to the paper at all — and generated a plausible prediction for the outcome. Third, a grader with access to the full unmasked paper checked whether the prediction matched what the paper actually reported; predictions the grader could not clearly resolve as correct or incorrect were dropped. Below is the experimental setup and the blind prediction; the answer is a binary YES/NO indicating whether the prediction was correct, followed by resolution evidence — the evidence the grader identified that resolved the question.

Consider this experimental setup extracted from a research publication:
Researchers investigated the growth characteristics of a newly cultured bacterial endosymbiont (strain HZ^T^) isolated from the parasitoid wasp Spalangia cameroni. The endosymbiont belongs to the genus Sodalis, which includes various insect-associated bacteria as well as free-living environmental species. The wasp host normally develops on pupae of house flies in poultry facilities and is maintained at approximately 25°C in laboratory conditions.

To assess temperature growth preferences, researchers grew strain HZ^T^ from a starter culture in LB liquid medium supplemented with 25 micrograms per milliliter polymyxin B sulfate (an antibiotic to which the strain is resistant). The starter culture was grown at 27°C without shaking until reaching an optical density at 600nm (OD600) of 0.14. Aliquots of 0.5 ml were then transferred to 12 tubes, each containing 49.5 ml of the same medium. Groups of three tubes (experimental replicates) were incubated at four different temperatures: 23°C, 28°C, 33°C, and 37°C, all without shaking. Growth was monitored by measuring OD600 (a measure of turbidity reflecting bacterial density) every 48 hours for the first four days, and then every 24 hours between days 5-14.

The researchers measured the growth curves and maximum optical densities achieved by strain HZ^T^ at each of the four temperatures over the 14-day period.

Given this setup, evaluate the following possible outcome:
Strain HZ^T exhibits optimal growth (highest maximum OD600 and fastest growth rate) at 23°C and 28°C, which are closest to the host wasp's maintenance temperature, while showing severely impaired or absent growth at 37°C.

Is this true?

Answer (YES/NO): NO